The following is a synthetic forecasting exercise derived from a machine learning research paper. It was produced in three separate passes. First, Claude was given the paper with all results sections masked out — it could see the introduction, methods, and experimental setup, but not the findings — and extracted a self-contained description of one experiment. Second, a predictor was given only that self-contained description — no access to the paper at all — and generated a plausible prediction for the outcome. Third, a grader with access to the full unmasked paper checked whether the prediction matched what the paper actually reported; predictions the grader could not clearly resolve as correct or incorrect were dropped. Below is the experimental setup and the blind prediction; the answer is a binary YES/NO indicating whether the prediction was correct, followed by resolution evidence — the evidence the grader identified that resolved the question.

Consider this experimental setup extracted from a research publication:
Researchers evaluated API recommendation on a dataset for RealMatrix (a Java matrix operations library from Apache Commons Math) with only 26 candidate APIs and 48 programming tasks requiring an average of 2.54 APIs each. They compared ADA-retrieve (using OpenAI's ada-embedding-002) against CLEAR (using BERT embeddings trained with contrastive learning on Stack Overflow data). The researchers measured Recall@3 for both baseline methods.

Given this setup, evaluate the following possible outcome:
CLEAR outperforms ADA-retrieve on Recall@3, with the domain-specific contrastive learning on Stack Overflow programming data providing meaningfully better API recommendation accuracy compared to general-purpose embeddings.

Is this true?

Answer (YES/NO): YES